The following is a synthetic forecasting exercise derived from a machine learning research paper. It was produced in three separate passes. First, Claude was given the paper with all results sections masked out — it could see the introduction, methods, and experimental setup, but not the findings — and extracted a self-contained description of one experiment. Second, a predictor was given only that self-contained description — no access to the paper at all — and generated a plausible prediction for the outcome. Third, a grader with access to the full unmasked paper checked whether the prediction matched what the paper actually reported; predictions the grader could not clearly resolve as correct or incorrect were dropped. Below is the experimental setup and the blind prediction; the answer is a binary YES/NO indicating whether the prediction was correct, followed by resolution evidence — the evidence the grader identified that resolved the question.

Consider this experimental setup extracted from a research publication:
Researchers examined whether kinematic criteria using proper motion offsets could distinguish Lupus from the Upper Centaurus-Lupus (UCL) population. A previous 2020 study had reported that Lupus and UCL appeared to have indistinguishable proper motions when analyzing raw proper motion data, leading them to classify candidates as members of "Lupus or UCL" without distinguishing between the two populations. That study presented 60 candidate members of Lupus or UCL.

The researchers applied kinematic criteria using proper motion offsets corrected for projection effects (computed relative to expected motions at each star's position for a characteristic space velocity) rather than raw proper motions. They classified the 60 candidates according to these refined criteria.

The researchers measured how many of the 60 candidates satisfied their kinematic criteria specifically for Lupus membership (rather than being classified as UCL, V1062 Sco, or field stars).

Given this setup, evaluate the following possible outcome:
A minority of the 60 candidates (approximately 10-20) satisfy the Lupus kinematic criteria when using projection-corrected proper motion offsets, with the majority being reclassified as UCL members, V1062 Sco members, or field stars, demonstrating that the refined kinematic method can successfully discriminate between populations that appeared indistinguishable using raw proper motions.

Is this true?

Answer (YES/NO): NO